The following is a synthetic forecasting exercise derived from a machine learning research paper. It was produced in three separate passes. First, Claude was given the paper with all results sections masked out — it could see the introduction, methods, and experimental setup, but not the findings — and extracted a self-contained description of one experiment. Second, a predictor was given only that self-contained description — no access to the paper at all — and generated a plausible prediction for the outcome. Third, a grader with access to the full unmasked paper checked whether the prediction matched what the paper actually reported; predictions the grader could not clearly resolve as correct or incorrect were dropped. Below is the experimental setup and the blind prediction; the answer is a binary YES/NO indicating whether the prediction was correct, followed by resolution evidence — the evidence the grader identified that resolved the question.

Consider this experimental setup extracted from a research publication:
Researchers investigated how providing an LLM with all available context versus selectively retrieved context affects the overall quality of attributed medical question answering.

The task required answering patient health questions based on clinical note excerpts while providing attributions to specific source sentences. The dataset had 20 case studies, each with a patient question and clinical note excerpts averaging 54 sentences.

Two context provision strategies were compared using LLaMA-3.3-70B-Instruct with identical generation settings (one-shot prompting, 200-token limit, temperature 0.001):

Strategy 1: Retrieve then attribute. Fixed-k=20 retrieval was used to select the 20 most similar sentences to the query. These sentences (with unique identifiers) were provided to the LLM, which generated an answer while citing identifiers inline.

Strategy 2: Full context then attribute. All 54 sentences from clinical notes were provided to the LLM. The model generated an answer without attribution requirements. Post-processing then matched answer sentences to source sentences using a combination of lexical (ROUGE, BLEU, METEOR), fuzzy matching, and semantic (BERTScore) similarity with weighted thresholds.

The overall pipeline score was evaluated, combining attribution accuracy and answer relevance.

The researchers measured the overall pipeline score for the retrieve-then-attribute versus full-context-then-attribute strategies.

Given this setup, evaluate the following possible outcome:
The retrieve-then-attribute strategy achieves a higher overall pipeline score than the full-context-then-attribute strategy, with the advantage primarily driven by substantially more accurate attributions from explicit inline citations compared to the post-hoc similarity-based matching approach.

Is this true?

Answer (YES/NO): YES